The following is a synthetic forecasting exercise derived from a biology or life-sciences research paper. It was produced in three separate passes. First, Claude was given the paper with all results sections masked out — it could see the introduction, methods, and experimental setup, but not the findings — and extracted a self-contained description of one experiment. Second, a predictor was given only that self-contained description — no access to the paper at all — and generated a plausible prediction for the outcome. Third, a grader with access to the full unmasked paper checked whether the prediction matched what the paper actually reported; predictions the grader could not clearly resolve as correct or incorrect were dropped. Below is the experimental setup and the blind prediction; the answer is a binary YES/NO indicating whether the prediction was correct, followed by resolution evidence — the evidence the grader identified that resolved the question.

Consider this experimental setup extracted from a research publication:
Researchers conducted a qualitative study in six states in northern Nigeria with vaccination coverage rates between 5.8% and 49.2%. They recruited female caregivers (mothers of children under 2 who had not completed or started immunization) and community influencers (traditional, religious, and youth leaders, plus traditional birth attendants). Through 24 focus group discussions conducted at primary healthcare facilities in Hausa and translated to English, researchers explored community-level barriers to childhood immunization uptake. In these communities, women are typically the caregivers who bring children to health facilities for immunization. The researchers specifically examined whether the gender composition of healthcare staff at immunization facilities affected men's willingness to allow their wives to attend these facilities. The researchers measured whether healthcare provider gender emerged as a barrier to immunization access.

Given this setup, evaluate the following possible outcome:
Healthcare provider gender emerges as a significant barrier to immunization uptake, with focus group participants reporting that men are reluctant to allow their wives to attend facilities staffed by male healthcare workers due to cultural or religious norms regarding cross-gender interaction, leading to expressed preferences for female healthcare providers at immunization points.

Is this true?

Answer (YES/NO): YES